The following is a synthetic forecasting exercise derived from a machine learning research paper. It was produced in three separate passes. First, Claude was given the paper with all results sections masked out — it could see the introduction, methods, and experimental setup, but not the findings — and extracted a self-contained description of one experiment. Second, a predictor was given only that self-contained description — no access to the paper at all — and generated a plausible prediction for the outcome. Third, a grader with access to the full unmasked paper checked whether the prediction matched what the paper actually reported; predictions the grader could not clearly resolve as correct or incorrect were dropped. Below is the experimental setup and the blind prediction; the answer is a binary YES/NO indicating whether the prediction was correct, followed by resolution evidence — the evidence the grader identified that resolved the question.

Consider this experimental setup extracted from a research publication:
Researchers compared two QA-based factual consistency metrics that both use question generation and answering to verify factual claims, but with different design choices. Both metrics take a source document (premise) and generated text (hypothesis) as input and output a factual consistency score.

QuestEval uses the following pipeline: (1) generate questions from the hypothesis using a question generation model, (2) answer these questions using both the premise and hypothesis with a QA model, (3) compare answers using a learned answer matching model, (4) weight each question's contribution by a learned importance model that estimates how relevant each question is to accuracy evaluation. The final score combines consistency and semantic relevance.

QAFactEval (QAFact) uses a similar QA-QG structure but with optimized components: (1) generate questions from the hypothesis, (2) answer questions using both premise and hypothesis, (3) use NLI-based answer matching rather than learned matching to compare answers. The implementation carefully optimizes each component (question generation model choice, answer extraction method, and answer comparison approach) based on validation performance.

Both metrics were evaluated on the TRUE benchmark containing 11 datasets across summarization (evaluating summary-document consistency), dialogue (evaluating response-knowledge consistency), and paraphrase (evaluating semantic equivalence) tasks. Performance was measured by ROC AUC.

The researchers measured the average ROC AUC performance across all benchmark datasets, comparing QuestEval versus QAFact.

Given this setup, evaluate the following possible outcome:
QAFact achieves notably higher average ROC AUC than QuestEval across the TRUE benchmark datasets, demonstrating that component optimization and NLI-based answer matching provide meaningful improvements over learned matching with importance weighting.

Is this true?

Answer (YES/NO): YES